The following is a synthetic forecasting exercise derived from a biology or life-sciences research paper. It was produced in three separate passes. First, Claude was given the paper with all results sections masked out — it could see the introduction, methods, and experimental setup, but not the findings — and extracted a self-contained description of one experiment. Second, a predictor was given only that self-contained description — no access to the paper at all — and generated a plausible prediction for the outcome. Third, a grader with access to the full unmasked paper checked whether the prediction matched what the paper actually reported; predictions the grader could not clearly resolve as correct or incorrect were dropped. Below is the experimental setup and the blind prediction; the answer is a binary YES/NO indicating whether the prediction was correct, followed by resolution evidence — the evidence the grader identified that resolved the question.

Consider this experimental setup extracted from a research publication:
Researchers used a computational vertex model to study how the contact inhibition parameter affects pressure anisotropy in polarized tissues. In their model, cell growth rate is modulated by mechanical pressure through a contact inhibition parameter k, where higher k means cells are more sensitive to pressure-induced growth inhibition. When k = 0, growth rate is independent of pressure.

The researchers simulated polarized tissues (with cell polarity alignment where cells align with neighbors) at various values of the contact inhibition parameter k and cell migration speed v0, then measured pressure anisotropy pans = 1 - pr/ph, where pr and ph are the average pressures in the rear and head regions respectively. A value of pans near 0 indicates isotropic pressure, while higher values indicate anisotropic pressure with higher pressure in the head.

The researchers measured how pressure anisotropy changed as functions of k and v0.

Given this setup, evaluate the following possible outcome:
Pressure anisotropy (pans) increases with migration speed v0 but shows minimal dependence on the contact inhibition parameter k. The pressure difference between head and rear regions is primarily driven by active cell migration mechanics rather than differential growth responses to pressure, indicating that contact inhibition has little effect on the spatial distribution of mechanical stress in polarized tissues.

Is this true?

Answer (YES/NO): NO